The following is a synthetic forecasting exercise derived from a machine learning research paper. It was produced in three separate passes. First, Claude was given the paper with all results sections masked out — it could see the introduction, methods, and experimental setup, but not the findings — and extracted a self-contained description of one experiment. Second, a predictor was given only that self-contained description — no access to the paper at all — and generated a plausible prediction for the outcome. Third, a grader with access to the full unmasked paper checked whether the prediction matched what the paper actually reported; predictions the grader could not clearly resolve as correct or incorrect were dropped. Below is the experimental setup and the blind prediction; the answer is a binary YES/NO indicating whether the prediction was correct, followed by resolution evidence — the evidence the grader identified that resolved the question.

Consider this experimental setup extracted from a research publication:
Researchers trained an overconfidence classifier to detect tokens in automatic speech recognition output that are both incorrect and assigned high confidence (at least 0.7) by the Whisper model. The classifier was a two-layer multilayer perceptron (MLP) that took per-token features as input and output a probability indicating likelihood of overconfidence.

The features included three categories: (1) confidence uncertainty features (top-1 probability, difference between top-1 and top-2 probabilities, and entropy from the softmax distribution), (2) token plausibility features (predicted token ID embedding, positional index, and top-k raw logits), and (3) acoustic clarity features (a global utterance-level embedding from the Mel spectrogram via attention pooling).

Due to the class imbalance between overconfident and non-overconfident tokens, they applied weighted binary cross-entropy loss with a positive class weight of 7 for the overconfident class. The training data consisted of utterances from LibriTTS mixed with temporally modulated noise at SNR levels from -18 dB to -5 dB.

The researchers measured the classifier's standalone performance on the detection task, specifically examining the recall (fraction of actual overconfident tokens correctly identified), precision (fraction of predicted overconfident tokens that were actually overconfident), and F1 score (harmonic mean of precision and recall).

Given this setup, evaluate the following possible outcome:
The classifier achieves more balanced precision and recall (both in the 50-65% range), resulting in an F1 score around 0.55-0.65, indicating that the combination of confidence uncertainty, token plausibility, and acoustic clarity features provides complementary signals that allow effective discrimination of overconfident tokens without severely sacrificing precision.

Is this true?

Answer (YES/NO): NO